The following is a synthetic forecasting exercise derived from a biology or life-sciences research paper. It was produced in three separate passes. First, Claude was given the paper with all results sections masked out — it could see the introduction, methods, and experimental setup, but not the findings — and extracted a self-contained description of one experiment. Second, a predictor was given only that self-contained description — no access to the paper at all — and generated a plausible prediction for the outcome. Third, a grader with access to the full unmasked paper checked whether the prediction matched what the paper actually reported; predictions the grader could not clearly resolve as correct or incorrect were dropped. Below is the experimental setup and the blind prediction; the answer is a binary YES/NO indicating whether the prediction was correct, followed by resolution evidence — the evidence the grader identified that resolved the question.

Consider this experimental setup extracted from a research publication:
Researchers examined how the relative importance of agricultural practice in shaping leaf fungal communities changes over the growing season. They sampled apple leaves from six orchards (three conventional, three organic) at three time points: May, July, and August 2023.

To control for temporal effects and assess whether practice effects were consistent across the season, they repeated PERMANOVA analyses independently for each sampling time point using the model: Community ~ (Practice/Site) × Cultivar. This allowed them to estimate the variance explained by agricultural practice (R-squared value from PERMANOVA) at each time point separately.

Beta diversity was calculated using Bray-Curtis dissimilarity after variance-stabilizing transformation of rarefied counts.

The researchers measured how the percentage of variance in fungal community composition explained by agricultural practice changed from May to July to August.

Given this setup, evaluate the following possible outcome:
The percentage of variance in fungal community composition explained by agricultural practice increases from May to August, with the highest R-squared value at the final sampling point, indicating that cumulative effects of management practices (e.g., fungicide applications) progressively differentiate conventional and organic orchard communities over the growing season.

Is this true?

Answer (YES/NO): NO